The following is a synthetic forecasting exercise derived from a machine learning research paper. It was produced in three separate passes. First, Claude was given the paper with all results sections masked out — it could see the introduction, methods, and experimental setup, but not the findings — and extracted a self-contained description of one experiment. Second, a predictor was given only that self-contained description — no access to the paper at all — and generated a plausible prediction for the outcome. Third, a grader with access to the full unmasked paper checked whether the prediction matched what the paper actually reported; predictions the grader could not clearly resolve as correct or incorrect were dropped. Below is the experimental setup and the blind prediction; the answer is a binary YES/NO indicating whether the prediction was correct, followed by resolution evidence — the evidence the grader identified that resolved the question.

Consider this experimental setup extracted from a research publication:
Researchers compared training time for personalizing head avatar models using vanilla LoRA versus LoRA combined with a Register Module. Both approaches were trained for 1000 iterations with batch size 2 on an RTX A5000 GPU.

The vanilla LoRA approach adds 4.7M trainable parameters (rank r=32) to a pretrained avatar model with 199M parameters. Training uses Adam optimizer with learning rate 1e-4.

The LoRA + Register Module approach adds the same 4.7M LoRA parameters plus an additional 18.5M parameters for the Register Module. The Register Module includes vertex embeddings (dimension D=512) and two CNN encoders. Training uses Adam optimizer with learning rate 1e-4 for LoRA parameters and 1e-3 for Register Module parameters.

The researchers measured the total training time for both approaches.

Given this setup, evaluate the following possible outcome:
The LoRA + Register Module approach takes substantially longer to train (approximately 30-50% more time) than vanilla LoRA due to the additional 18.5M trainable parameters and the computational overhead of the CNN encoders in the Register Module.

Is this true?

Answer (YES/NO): YES